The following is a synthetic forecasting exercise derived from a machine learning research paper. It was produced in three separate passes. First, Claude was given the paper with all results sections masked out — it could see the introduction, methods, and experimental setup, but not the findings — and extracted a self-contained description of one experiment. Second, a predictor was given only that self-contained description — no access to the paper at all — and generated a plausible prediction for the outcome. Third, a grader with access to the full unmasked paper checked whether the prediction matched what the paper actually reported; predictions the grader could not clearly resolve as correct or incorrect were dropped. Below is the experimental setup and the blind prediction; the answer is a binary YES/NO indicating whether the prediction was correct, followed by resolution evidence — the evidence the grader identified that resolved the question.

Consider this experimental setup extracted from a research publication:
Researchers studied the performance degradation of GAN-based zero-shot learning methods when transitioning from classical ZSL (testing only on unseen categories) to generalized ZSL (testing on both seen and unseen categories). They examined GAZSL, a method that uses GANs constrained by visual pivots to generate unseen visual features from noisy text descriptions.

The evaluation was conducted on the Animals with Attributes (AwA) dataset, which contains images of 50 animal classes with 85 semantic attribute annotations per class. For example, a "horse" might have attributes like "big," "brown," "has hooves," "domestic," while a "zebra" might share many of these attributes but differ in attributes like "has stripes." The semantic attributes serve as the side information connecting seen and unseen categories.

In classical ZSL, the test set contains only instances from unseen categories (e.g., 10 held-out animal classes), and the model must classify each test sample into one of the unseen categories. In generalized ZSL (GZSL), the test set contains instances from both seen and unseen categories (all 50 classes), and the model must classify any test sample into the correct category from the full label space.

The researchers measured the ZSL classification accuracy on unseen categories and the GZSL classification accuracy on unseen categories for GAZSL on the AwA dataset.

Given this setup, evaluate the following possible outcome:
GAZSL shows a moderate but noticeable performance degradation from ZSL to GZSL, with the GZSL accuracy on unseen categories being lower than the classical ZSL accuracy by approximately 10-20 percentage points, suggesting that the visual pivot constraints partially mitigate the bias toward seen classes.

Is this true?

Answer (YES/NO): NO